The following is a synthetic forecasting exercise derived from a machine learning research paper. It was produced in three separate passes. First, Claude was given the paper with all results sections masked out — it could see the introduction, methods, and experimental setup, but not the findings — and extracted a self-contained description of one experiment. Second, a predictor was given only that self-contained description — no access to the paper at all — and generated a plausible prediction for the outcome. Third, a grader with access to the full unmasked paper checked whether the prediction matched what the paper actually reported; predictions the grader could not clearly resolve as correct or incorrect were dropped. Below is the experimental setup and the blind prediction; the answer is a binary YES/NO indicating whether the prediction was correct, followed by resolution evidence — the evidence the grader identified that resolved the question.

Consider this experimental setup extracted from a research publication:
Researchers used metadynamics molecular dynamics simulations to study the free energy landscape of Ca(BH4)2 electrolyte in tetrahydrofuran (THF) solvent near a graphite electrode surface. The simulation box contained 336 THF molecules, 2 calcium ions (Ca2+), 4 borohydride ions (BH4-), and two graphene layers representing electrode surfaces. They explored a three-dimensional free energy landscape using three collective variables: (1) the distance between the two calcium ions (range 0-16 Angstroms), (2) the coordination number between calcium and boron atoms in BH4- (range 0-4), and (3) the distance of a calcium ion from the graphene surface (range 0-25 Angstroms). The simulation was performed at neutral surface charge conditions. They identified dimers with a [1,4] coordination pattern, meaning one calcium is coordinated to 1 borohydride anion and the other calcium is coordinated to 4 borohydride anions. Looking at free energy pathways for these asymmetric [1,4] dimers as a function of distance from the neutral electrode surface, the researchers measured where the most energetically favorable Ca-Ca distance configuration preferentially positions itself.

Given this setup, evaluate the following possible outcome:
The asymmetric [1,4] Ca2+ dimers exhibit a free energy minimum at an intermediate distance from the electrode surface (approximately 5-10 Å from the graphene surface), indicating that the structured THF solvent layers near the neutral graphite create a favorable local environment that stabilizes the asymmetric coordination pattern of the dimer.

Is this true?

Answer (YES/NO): NO